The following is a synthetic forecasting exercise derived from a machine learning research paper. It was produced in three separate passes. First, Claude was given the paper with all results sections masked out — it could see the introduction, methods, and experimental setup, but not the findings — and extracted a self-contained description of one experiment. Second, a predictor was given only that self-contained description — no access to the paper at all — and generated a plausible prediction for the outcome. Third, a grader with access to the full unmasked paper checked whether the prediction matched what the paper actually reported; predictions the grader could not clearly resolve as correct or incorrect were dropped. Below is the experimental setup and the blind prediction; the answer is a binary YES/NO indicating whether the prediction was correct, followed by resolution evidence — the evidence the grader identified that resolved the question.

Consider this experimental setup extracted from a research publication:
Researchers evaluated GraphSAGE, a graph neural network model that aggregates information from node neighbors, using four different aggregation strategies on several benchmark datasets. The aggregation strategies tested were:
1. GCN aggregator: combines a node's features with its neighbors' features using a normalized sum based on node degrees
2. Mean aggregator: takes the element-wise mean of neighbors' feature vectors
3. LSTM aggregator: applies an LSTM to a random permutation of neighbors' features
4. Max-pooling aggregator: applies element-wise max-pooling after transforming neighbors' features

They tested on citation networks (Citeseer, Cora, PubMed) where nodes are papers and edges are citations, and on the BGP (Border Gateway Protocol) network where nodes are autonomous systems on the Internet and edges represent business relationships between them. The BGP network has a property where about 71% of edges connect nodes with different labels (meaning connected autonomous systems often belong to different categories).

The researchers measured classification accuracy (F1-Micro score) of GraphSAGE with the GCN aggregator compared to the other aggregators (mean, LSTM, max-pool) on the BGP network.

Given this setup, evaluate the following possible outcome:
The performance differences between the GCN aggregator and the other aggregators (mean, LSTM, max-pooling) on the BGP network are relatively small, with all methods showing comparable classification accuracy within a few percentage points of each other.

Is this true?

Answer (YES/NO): NO